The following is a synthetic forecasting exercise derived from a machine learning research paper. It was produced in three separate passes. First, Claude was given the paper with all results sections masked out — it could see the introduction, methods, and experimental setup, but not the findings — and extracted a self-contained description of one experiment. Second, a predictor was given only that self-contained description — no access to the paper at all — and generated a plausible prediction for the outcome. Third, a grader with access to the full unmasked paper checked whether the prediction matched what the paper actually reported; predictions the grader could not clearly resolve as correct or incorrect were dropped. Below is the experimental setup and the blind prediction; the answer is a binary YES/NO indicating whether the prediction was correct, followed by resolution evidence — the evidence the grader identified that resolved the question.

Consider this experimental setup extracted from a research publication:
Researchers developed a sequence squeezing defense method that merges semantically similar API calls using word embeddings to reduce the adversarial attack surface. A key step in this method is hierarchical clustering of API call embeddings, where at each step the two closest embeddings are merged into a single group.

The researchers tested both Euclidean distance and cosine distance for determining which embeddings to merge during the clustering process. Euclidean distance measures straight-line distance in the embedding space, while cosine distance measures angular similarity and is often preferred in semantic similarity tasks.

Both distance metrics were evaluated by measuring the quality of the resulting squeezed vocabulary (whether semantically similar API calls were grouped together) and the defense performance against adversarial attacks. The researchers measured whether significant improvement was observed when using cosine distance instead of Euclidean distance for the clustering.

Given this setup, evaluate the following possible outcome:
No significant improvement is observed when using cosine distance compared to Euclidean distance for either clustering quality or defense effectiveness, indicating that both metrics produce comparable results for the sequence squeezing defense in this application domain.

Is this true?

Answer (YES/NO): YES